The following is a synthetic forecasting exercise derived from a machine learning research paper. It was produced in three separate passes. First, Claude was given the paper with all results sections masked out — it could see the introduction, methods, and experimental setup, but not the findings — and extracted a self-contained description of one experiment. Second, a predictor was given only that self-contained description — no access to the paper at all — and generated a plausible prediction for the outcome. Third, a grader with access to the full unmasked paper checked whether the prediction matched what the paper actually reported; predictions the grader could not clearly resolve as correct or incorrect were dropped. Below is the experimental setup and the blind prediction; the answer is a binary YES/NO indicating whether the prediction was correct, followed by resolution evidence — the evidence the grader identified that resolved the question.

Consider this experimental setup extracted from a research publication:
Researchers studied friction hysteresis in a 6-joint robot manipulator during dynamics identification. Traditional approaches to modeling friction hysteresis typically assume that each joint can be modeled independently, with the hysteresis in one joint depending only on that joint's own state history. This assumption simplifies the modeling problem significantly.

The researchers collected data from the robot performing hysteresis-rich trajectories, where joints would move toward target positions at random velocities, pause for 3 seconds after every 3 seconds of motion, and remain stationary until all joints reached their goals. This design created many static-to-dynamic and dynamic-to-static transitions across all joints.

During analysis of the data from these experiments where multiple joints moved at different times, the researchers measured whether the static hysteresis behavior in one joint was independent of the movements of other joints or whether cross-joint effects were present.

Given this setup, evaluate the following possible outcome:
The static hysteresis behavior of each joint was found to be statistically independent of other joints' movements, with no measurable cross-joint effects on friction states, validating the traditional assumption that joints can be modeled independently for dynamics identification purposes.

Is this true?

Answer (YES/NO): NO